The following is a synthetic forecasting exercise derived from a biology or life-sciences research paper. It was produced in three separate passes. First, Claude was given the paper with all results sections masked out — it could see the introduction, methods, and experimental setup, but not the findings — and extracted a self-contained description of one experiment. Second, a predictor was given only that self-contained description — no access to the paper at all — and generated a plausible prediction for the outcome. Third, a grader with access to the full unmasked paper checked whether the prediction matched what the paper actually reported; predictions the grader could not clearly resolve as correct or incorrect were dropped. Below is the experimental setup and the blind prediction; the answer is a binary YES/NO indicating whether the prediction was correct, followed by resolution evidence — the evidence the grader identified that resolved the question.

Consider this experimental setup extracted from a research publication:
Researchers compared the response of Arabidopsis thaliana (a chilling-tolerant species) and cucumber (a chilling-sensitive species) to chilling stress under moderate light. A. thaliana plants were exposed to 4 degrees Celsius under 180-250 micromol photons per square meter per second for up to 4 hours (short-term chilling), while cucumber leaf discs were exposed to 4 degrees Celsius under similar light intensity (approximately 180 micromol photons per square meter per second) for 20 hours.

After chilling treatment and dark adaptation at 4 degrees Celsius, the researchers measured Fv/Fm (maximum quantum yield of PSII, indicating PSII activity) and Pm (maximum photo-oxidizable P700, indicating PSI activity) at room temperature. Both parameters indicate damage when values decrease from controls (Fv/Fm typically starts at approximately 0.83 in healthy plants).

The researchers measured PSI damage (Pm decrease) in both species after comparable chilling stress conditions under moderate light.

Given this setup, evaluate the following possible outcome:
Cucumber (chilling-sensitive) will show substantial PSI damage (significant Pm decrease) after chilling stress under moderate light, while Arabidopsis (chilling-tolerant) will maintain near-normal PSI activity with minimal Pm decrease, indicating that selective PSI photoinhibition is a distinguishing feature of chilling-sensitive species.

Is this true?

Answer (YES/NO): YES